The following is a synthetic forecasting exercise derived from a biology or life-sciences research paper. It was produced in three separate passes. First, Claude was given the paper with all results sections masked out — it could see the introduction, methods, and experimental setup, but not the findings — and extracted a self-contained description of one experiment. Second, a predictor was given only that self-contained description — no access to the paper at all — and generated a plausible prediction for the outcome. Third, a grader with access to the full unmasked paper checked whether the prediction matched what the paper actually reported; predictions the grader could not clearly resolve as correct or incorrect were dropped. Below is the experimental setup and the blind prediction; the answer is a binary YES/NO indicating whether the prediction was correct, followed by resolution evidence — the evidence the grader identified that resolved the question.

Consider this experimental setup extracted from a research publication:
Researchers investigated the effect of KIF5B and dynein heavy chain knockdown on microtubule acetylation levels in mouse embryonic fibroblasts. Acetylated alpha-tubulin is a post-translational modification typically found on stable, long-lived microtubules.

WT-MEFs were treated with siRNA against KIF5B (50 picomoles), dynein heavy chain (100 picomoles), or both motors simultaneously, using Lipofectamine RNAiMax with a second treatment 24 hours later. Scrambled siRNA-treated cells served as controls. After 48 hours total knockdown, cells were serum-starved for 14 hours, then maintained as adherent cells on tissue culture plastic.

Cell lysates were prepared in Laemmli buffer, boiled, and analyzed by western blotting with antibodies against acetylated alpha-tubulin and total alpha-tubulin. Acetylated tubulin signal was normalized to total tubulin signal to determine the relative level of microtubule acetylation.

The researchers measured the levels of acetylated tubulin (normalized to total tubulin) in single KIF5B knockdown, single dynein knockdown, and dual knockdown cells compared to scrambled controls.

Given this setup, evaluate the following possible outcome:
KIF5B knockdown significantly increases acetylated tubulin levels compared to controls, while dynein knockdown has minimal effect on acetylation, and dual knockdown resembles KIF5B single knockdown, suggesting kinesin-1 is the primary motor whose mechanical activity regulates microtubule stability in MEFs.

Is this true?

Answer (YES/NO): NO